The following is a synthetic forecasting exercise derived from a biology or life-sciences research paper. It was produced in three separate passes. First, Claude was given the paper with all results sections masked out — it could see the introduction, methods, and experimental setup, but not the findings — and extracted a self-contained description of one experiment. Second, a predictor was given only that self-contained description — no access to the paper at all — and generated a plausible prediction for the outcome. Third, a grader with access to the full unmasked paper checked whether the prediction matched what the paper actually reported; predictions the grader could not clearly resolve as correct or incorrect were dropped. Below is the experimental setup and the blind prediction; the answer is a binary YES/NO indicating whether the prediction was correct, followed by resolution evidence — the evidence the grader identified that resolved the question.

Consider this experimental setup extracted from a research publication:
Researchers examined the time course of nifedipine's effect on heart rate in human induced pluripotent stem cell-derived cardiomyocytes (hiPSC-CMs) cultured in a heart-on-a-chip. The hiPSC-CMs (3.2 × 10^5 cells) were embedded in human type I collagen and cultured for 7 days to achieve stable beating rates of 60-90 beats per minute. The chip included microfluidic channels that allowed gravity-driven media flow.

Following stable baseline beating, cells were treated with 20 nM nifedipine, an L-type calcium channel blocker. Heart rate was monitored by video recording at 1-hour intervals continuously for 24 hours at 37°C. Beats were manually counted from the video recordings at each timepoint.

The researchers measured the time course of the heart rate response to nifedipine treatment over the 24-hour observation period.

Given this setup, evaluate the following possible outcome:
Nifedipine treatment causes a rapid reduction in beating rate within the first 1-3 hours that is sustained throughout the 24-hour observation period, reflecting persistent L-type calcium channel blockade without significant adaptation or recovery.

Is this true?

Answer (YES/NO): NO